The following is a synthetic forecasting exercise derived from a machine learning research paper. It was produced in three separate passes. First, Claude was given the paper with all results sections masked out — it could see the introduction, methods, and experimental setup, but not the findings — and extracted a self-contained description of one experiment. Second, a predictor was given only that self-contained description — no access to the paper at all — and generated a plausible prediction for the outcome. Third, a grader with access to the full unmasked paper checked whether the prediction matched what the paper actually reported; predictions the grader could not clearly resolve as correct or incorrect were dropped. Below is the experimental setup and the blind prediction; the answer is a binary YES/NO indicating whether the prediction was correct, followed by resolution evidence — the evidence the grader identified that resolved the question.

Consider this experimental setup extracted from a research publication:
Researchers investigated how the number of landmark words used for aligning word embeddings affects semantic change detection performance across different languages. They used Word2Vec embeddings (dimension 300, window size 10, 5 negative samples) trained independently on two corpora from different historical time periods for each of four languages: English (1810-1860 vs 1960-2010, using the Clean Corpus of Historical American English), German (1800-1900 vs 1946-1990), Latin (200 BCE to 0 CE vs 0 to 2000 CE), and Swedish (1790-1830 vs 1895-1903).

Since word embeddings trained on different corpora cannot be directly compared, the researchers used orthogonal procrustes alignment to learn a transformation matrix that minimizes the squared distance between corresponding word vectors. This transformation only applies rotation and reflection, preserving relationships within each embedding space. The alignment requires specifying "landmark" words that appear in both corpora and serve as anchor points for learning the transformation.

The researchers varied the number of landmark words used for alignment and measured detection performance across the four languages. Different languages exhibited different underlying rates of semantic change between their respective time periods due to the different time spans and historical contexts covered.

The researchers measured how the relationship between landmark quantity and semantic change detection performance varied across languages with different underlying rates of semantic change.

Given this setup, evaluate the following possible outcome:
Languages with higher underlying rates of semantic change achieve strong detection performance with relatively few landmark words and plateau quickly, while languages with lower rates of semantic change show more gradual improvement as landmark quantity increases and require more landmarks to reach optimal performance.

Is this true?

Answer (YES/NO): NO